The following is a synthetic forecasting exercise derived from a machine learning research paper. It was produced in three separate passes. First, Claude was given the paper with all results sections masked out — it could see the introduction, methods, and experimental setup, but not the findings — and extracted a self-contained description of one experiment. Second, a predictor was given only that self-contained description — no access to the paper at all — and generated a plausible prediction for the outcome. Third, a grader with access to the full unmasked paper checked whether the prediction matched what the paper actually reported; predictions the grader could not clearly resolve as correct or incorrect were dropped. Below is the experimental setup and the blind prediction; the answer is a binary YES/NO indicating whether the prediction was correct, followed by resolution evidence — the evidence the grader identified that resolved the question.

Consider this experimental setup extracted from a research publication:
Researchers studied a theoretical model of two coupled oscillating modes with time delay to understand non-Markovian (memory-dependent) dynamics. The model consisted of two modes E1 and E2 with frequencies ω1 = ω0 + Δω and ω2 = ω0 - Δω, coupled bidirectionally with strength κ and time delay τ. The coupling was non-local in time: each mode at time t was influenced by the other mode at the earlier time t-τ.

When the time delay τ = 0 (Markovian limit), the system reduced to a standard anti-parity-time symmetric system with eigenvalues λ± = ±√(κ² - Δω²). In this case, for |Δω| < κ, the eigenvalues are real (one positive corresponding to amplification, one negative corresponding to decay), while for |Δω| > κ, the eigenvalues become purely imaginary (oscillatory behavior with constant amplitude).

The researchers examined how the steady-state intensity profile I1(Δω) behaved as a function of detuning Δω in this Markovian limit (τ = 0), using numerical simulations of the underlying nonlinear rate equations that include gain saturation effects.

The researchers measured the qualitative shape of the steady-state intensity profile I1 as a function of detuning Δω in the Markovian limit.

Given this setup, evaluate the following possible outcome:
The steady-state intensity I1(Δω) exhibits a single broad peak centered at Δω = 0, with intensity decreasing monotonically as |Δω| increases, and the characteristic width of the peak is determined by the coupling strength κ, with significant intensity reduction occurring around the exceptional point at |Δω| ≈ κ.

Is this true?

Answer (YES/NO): YES